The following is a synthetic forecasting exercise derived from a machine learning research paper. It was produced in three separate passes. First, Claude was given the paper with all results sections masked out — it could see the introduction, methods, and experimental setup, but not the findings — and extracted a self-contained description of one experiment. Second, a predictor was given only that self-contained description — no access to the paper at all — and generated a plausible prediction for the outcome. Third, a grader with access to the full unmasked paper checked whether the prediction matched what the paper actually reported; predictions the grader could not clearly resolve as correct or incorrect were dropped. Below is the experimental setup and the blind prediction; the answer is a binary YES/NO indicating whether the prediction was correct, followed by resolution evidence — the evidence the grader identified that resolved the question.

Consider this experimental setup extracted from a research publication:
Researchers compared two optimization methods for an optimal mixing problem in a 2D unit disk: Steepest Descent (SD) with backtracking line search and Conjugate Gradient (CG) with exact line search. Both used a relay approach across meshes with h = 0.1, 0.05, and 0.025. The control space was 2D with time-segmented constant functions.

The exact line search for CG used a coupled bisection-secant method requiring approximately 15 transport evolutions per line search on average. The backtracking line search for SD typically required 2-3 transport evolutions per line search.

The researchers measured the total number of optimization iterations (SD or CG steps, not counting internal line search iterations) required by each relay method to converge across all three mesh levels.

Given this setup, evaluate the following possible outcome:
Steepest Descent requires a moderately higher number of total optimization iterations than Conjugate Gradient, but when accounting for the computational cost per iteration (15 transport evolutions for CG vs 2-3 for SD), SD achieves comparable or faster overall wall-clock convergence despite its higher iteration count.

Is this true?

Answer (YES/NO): NO